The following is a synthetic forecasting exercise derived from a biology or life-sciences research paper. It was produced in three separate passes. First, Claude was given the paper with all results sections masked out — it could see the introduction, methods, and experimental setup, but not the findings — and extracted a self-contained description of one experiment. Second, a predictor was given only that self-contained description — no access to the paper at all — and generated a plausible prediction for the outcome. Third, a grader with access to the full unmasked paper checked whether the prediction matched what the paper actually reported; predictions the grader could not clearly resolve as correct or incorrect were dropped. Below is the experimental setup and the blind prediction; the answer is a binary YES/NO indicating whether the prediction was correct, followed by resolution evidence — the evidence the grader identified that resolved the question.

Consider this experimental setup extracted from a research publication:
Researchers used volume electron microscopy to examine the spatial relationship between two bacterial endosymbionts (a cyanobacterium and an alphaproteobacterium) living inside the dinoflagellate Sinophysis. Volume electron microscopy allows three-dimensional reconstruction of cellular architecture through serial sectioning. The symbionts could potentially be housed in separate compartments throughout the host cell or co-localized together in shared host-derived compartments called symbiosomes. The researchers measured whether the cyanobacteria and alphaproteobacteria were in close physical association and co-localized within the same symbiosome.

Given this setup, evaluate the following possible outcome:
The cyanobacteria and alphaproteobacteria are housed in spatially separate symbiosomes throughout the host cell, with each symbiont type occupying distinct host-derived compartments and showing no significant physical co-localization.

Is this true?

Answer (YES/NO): NO